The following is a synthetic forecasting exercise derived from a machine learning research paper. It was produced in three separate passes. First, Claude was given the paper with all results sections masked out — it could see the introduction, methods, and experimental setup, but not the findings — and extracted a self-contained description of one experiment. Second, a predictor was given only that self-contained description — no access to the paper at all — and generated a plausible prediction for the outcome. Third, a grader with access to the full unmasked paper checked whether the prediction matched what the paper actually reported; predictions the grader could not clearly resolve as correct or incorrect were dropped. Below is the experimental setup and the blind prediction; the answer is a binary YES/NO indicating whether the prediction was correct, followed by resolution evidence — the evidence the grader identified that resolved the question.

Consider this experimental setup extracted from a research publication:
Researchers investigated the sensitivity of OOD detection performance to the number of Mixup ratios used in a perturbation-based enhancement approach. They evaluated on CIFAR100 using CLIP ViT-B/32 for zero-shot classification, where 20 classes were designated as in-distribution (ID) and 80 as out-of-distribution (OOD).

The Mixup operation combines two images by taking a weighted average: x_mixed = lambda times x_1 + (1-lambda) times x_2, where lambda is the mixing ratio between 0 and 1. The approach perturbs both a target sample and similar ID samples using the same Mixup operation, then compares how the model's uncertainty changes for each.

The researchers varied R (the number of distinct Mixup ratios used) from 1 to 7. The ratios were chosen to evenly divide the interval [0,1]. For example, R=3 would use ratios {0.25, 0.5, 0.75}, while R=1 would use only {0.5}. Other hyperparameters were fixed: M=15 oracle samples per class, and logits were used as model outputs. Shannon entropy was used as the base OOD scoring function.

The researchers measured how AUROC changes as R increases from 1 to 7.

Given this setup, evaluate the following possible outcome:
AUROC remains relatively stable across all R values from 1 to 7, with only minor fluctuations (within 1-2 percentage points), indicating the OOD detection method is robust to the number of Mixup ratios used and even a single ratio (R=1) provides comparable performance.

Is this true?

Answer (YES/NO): NO